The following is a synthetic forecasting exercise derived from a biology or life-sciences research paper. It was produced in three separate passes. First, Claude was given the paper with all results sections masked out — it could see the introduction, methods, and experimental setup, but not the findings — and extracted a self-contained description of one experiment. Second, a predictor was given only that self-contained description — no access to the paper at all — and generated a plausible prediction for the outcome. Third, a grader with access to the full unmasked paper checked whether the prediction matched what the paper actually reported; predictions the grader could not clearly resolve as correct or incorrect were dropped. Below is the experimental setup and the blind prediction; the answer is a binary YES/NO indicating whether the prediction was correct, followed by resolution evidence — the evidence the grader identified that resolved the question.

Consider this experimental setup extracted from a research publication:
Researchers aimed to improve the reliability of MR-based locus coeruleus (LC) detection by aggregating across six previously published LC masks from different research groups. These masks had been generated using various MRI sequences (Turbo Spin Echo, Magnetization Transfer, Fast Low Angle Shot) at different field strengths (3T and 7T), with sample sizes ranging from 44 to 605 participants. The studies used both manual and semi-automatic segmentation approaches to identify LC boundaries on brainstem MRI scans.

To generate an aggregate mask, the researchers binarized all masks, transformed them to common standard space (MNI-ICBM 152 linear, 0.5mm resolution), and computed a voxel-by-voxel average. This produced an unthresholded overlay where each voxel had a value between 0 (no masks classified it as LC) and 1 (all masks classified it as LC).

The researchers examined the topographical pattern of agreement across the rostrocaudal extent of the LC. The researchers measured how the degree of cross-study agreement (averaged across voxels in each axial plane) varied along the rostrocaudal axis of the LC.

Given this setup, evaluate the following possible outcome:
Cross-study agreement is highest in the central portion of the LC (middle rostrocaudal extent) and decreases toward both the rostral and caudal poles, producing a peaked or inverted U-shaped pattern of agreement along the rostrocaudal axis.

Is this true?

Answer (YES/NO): YES